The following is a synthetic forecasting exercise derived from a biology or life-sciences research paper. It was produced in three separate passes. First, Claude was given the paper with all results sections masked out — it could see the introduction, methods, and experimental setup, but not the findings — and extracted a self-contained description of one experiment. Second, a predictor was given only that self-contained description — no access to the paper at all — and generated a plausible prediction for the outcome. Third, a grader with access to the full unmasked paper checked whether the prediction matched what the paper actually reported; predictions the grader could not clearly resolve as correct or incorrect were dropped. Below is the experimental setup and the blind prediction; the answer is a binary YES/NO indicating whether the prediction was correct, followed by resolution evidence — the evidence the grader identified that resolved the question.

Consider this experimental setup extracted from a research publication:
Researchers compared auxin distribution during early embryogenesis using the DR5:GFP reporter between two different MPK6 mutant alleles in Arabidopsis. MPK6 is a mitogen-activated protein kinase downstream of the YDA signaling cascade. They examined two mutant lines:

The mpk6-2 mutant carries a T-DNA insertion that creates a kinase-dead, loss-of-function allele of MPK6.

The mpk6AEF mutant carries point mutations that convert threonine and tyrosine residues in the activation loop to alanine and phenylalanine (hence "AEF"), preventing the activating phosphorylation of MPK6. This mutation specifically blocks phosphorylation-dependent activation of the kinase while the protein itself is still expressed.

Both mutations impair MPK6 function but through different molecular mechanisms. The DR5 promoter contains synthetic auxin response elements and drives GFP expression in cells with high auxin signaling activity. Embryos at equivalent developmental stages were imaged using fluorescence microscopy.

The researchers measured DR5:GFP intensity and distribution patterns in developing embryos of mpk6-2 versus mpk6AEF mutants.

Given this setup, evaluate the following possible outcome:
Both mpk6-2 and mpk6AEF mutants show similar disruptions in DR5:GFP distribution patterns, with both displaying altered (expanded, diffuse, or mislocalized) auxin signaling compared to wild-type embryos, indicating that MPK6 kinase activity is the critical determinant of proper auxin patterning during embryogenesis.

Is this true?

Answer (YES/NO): NO